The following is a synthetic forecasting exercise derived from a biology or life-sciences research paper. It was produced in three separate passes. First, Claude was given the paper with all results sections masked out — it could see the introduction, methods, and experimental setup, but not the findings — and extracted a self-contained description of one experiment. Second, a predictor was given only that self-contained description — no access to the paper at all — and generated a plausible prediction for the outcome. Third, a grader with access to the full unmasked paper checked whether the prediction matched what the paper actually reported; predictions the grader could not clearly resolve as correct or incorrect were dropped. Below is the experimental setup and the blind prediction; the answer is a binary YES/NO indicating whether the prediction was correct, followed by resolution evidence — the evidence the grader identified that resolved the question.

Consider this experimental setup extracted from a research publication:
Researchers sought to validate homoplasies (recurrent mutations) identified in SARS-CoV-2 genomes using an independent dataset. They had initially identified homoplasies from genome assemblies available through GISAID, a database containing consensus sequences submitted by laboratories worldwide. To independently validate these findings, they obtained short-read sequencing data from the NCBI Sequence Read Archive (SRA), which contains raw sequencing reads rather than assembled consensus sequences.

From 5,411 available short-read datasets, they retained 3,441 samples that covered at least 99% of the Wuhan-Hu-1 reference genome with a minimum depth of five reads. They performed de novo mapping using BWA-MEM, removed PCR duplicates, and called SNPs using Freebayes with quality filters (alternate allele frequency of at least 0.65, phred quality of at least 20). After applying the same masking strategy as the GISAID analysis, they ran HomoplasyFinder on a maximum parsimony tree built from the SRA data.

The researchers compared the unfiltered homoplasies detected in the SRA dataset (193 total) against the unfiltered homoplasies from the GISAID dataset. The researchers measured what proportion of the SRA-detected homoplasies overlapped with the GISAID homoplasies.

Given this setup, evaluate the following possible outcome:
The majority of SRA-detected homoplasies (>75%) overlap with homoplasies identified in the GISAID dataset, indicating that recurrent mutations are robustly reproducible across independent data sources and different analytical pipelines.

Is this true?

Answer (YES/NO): YES